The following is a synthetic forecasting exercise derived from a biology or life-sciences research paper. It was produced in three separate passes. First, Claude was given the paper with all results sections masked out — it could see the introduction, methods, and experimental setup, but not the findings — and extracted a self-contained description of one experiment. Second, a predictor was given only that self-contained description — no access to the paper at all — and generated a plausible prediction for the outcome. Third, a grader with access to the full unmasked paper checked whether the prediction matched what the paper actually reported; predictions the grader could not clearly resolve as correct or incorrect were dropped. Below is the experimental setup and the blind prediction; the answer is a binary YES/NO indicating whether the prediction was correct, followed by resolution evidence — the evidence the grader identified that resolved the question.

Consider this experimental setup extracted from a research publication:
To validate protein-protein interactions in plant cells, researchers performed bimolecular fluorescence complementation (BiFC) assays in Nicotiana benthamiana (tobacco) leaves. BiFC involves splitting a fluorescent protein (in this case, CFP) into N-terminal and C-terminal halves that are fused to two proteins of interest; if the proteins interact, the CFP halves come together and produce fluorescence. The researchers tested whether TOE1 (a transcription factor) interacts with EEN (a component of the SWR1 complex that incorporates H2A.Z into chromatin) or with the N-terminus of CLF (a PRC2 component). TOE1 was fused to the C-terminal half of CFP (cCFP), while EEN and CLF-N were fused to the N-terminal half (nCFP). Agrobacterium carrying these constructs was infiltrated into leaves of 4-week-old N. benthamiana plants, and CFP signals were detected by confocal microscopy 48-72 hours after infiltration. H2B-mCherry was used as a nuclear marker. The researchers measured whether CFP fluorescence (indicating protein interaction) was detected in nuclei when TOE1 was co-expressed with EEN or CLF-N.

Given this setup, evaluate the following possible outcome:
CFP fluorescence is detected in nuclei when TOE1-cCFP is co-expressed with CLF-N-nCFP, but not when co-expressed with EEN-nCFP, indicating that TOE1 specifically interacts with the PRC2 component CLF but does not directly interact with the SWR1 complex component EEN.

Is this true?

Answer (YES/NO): NO